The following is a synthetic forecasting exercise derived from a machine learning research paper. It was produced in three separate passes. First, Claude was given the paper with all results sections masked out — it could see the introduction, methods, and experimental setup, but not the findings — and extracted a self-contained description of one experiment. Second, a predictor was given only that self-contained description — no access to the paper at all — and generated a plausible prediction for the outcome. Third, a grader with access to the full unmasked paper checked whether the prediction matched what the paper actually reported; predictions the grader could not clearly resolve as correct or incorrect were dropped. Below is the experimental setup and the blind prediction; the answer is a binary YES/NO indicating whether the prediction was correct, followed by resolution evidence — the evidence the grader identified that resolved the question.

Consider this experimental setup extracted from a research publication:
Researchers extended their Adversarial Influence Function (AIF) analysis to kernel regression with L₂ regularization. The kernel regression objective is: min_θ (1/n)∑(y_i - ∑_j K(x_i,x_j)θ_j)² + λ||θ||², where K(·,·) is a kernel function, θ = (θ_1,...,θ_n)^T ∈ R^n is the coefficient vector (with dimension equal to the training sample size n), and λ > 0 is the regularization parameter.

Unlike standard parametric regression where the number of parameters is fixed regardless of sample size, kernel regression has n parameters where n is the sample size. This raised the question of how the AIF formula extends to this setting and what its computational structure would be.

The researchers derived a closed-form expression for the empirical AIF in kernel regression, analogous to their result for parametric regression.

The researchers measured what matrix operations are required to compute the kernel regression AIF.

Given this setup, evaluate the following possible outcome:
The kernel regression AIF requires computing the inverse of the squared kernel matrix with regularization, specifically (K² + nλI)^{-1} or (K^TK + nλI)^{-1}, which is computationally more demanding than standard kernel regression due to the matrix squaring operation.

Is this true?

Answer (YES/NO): YES